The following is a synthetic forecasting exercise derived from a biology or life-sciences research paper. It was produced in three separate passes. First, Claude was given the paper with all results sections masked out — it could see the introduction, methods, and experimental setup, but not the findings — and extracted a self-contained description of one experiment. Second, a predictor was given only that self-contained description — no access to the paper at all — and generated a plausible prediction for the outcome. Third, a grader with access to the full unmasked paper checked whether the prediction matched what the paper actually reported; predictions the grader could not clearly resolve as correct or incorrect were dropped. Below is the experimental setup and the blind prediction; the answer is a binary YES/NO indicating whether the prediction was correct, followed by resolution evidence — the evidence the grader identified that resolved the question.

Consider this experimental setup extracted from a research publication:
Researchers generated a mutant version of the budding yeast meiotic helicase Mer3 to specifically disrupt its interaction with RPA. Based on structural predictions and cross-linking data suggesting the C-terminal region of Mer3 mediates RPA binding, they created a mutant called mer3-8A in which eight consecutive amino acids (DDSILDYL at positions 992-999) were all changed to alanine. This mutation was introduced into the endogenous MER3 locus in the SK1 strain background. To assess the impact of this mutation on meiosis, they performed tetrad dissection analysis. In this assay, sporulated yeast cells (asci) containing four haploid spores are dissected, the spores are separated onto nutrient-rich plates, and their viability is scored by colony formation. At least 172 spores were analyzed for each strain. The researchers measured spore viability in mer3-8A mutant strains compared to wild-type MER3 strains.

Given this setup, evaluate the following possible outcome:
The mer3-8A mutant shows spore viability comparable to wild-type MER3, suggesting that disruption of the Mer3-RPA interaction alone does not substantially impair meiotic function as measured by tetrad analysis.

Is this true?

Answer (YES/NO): NO